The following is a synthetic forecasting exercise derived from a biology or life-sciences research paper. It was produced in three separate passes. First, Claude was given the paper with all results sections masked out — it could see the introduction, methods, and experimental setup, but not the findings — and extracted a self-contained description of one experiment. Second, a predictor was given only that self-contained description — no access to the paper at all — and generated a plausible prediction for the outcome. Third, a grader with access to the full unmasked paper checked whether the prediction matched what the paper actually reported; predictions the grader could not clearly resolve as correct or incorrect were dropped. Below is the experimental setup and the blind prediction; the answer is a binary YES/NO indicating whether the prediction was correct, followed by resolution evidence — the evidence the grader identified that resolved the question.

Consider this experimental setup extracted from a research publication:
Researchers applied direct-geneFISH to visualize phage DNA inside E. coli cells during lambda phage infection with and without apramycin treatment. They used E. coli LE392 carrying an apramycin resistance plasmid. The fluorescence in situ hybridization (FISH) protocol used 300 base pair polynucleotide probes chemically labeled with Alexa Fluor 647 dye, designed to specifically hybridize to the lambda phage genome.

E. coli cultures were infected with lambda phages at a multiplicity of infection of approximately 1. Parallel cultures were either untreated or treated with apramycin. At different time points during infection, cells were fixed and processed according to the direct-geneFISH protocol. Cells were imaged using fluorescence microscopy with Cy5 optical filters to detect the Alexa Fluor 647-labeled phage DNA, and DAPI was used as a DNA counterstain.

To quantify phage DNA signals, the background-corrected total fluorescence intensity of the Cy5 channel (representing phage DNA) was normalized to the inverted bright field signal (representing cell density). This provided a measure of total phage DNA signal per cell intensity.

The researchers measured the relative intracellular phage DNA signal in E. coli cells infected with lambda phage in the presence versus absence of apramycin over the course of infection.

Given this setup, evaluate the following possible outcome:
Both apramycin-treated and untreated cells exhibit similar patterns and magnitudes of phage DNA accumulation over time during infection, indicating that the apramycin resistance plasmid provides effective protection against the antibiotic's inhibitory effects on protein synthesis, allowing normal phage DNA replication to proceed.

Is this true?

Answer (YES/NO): NO